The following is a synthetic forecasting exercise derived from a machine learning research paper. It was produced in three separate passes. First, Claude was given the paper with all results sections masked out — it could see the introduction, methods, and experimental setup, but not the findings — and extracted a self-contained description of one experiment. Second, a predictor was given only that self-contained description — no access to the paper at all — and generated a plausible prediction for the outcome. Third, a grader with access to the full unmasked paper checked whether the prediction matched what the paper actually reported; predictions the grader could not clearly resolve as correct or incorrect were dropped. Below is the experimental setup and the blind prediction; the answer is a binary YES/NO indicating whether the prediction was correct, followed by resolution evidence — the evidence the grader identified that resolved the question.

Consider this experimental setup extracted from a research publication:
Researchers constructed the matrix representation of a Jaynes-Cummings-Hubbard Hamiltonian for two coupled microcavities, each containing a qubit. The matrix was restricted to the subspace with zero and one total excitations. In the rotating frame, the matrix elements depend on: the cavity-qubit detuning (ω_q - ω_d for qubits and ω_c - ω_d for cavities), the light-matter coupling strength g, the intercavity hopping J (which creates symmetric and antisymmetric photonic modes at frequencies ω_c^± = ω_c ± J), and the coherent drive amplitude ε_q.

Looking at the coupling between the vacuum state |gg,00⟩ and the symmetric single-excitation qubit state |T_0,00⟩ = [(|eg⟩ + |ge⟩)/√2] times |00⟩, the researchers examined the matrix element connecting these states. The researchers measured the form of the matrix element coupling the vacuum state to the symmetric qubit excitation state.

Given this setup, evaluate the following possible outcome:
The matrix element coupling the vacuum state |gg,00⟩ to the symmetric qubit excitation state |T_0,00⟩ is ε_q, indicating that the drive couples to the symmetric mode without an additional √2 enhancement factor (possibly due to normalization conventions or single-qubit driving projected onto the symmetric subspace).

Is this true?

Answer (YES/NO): NO